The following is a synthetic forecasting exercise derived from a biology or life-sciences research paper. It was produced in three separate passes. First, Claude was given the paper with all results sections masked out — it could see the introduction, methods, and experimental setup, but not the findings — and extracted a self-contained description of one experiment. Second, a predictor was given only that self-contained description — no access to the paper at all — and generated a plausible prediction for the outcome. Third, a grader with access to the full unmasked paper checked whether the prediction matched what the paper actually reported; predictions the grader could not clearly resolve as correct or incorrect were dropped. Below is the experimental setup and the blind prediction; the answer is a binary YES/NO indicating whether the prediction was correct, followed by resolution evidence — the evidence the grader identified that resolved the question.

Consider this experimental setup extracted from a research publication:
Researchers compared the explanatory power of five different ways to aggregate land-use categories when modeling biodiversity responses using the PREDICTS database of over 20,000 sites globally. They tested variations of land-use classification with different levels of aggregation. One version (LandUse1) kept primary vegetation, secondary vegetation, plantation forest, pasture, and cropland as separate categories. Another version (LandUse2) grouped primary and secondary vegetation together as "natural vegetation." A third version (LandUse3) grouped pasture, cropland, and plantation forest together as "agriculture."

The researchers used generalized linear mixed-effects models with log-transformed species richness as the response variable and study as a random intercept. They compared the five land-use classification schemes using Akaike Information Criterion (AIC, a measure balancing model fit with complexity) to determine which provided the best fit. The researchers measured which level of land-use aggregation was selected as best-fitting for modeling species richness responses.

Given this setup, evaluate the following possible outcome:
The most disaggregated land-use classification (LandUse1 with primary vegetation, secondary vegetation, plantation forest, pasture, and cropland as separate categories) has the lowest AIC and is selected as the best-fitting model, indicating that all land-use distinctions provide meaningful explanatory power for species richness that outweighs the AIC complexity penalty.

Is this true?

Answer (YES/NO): YES